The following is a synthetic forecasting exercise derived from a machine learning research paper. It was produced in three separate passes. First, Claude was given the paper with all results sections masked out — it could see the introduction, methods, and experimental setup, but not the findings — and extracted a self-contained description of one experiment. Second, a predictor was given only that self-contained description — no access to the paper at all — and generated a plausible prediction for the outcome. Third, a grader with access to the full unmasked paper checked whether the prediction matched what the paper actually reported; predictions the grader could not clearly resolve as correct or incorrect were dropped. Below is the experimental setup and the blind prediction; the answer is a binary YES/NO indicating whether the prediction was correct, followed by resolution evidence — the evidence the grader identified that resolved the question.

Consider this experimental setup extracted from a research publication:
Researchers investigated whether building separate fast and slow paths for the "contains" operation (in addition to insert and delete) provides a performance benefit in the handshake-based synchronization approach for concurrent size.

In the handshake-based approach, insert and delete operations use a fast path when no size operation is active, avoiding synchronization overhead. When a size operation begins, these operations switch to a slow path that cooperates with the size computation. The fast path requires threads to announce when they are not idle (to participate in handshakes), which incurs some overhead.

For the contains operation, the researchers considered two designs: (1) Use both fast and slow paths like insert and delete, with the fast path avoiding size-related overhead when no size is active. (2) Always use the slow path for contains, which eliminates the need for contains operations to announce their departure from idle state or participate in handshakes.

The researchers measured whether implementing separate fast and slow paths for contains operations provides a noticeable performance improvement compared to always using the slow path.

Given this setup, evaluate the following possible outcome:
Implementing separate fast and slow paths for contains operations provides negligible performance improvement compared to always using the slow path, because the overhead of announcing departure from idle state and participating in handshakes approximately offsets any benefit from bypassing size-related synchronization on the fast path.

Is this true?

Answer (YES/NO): YES